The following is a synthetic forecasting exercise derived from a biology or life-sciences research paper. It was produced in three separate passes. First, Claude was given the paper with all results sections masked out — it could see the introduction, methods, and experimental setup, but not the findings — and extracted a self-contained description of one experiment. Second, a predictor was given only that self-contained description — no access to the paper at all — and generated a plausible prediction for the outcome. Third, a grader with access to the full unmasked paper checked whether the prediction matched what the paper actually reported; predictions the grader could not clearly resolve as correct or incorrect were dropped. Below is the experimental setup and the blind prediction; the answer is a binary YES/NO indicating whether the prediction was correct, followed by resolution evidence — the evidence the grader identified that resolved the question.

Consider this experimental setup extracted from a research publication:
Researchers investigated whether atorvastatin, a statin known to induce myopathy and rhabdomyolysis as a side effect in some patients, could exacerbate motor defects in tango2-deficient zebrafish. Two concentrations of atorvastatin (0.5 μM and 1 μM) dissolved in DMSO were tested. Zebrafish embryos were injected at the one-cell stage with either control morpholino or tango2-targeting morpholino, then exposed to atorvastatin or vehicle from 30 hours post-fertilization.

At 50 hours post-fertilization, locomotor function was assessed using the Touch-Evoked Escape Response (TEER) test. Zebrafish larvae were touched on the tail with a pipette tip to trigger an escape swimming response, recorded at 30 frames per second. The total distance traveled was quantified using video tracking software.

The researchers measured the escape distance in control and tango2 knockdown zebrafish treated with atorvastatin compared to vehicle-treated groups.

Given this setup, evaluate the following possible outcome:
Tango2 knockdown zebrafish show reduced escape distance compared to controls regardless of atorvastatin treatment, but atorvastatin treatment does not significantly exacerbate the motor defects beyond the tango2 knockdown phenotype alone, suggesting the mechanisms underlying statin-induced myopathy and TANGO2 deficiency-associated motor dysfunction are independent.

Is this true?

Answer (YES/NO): NO